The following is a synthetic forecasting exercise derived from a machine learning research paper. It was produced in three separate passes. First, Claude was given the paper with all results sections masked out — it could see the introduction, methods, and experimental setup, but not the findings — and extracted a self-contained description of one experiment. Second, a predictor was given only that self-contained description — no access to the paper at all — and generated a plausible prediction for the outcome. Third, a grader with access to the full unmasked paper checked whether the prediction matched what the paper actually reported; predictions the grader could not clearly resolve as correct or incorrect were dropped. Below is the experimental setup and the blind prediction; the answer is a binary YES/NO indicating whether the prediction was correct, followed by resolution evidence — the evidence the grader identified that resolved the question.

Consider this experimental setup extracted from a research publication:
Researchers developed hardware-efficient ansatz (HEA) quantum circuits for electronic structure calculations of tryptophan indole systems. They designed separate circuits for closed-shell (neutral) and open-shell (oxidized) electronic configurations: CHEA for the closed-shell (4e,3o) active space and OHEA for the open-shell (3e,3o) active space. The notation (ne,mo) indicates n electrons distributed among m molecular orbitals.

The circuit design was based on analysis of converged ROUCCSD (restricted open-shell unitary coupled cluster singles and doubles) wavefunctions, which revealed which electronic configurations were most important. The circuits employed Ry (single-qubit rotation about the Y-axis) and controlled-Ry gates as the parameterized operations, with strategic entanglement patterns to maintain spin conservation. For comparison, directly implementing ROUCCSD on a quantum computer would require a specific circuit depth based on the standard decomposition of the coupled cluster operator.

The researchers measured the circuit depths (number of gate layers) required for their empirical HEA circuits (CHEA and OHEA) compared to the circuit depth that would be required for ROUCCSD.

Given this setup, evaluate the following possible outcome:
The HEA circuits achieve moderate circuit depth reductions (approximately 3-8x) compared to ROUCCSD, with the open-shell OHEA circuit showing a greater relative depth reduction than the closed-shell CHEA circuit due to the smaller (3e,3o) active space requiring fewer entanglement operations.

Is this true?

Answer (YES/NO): NO